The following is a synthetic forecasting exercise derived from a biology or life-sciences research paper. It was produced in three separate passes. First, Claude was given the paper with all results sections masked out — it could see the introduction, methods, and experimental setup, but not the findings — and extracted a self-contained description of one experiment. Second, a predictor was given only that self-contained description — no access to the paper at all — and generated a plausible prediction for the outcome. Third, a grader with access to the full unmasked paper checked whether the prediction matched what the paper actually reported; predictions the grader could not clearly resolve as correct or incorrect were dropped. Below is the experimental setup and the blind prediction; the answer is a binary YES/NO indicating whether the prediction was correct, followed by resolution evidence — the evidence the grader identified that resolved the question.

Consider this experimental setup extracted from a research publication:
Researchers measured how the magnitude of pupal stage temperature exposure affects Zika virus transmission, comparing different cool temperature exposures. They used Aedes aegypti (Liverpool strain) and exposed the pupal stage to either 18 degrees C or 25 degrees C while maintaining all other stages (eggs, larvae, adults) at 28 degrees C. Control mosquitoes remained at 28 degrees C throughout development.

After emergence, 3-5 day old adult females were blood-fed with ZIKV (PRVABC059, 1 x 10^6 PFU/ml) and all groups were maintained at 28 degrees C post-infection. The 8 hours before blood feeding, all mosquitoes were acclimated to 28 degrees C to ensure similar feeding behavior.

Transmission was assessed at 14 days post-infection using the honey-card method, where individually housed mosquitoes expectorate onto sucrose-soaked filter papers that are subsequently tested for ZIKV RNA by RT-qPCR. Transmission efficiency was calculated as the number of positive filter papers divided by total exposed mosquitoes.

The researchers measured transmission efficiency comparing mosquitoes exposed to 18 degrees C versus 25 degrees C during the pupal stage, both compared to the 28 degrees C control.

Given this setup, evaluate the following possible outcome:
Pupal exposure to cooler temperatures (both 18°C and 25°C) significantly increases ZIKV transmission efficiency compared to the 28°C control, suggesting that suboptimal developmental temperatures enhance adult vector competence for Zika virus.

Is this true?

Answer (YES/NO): YES